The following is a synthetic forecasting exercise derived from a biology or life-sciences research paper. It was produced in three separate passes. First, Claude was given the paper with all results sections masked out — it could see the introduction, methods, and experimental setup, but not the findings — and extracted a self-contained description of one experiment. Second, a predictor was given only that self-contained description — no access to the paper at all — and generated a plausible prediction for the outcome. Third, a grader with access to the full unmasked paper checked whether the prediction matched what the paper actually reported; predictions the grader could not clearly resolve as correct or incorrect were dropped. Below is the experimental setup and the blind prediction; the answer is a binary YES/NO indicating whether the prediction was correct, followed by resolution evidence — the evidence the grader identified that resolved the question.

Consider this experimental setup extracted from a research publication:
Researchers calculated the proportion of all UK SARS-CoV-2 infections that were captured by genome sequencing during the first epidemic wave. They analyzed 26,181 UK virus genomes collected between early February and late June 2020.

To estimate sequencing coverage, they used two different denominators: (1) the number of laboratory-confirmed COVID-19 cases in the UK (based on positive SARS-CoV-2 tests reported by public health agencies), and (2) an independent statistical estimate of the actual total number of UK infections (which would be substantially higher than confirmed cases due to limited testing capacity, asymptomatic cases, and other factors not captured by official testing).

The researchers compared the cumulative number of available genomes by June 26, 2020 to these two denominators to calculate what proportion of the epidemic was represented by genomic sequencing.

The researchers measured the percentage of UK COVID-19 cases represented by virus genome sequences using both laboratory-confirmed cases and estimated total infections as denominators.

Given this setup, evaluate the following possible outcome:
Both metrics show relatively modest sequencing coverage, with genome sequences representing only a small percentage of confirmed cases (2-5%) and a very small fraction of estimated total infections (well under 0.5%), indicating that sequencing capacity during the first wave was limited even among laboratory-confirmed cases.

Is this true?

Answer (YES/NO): NO